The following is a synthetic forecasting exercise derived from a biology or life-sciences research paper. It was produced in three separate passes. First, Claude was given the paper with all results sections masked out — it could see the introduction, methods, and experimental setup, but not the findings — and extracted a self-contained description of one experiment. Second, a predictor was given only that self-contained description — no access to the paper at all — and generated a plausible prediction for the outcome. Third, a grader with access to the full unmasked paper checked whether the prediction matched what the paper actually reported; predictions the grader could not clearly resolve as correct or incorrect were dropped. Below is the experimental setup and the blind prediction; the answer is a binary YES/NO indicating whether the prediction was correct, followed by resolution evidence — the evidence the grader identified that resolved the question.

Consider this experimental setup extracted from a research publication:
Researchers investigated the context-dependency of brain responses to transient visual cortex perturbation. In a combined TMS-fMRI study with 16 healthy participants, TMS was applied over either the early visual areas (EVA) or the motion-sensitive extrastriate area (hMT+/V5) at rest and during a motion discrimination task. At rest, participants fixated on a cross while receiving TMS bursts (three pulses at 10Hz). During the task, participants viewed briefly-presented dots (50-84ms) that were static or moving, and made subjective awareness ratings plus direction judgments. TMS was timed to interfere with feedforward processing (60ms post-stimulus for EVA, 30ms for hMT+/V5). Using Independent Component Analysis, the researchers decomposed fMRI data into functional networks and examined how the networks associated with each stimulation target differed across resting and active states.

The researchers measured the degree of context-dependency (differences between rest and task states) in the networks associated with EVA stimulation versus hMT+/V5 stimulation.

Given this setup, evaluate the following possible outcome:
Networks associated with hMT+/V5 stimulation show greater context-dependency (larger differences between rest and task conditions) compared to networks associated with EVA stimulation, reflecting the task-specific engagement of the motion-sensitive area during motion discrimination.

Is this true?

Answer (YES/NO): NO